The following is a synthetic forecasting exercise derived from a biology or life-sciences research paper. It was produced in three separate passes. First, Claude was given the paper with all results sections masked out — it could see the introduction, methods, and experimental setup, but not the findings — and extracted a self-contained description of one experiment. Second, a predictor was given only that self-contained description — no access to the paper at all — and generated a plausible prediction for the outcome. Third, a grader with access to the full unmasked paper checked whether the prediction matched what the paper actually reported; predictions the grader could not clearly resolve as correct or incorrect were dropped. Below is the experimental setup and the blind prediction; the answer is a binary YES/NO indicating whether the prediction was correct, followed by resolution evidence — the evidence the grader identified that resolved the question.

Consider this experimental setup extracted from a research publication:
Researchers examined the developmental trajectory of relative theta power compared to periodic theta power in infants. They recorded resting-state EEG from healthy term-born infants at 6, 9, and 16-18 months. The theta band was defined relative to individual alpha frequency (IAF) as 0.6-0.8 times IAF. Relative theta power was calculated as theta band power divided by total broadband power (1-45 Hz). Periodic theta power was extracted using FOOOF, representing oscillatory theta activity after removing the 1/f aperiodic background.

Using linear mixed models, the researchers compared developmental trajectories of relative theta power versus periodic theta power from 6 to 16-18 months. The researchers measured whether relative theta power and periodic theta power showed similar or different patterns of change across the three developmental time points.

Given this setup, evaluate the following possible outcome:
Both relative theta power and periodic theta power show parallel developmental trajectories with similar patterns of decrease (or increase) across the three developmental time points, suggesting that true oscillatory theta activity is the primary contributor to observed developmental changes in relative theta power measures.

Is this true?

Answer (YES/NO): NO